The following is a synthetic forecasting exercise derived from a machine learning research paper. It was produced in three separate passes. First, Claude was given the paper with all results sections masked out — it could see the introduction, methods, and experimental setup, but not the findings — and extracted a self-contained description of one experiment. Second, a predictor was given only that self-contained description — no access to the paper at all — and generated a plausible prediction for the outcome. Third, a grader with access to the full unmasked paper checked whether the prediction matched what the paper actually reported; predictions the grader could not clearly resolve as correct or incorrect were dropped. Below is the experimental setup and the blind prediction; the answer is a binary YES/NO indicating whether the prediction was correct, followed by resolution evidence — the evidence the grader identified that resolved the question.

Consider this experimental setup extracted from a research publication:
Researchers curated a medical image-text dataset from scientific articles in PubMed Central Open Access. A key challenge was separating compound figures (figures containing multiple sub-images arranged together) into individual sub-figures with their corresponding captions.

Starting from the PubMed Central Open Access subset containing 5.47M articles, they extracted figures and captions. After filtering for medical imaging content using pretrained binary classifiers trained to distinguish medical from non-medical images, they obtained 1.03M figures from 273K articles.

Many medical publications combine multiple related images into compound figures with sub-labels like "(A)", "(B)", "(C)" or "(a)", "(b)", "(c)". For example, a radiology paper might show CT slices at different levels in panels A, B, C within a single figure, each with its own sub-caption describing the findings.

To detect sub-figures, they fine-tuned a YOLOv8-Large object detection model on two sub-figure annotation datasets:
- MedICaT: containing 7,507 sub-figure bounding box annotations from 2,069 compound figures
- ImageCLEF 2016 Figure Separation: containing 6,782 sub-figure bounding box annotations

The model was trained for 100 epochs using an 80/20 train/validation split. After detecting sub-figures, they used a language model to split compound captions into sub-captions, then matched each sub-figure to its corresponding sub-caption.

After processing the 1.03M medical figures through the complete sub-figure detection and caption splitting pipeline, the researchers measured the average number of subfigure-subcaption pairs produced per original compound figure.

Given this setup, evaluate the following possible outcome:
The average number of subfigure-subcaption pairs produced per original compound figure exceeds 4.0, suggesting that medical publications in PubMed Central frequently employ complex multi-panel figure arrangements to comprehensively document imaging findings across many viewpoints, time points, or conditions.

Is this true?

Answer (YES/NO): NO